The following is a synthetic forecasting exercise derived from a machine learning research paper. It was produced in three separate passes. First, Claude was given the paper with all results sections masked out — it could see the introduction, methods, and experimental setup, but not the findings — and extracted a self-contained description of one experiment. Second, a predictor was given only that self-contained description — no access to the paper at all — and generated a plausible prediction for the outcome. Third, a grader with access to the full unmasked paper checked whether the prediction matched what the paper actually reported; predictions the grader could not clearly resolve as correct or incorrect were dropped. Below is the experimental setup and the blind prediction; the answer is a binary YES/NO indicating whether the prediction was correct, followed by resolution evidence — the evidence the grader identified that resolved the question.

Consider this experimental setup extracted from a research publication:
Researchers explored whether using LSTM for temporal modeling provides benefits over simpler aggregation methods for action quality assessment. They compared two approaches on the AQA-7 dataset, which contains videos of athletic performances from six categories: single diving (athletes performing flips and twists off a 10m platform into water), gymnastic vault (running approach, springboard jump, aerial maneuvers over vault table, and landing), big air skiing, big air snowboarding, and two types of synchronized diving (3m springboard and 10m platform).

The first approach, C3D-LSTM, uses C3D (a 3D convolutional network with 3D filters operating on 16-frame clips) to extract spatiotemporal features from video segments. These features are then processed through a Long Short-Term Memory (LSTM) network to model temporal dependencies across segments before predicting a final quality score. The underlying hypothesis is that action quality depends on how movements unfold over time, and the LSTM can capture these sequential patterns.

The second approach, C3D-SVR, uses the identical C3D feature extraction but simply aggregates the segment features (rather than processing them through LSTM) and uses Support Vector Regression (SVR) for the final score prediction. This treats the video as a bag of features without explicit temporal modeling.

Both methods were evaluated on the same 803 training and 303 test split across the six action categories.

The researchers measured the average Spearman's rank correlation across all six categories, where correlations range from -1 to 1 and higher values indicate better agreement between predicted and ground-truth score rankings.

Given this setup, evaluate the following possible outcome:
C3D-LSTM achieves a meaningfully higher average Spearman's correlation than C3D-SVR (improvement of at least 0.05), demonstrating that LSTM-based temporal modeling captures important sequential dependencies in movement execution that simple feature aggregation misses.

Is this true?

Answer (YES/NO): NO